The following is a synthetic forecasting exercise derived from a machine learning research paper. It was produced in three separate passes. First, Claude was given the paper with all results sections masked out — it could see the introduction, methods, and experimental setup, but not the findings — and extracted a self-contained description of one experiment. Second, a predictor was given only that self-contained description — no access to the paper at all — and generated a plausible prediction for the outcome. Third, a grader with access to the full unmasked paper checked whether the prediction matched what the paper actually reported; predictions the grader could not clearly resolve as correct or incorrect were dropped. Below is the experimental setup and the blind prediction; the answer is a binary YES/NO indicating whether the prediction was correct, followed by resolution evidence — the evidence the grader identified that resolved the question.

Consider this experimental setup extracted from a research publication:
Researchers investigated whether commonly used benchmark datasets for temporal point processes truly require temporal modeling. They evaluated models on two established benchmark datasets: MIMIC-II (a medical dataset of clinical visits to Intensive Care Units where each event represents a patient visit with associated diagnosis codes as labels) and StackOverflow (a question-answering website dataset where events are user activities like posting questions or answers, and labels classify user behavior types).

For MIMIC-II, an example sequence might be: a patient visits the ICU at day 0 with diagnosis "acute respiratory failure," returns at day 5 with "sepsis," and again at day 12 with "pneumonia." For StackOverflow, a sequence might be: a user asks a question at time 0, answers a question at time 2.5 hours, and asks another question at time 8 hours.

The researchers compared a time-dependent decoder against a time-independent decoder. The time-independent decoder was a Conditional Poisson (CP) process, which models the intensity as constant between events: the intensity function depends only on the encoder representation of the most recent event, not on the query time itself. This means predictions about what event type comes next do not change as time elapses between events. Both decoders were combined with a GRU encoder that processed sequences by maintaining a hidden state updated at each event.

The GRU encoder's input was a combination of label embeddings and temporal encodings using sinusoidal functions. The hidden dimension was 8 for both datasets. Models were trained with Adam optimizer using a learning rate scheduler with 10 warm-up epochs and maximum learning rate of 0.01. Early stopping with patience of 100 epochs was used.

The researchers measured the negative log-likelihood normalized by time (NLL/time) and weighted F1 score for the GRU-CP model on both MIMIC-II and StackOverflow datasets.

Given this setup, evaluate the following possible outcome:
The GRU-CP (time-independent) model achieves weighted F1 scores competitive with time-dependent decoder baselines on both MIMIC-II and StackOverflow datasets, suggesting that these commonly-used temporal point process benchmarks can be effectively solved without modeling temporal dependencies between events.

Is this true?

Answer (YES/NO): YES